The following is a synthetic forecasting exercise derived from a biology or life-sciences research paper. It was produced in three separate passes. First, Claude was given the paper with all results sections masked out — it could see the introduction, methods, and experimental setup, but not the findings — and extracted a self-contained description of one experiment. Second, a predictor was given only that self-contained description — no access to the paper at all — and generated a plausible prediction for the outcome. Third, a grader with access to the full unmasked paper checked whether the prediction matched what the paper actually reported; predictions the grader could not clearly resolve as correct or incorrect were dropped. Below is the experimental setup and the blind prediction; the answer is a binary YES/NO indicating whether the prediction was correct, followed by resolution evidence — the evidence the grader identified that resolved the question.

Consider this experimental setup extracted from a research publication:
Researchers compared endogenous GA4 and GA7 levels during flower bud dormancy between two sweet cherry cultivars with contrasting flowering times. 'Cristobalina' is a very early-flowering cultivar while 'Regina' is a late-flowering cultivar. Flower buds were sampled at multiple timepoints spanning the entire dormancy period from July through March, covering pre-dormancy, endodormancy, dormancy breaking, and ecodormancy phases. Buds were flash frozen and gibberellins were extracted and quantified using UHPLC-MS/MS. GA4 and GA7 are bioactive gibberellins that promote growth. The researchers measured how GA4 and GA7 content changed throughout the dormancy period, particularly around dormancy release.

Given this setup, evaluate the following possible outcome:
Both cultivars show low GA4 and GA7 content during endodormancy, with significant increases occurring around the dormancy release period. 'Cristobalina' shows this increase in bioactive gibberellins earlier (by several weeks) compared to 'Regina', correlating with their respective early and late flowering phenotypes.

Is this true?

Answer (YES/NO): NO